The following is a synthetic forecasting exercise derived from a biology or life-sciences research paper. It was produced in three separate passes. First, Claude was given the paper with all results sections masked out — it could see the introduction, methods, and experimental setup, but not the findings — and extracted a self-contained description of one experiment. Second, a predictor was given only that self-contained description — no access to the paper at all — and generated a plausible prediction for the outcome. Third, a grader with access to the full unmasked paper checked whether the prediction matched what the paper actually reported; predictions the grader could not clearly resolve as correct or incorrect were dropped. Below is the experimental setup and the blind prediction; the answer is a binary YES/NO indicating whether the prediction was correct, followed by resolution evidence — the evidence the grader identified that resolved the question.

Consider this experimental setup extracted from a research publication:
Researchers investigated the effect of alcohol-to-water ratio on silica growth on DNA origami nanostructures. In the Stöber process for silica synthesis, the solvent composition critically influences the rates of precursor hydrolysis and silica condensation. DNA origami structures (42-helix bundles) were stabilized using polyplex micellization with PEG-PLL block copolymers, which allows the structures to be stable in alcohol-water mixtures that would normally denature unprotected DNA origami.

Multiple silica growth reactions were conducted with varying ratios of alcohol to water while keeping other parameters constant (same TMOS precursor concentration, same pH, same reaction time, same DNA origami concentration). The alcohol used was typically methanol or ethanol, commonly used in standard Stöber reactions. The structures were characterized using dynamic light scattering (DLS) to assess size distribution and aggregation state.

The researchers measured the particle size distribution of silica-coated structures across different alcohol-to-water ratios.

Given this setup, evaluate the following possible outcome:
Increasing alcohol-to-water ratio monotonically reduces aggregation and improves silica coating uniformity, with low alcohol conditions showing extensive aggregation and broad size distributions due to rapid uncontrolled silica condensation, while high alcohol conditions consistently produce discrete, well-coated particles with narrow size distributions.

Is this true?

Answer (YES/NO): NO